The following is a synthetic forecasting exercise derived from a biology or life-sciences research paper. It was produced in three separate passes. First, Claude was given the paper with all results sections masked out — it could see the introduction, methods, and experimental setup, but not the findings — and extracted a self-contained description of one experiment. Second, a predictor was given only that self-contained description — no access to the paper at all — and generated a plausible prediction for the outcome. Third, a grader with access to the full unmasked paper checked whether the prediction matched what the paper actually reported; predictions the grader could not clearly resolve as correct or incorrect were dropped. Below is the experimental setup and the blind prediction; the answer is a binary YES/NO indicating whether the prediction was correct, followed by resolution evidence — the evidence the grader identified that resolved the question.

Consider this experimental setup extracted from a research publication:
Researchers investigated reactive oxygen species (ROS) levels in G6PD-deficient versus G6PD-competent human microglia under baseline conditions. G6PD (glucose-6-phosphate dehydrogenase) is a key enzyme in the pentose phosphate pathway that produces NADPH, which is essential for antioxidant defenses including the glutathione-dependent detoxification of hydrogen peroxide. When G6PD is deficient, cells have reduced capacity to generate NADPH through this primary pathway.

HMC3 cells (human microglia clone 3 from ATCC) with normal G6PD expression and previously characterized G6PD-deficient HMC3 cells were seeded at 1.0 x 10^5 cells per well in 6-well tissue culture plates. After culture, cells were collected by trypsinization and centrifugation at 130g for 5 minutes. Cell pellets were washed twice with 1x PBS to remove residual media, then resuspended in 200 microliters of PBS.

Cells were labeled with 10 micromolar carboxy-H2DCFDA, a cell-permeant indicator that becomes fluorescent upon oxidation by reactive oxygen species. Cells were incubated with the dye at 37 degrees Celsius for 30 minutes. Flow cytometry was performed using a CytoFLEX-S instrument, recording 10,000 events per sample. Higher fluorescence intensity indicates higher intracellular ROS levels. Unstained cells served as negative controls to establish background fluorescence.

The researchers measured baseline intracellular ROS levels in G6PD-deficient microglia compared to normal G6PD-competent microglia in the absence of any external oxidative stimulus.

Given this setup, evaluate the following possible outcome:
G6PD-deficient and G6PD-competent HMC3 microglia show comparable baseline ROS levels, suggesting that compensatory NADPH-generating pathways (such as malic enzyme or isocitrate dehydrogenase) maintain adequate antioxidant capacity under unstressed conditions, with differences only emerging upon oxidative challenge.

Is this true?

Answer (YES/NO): NO